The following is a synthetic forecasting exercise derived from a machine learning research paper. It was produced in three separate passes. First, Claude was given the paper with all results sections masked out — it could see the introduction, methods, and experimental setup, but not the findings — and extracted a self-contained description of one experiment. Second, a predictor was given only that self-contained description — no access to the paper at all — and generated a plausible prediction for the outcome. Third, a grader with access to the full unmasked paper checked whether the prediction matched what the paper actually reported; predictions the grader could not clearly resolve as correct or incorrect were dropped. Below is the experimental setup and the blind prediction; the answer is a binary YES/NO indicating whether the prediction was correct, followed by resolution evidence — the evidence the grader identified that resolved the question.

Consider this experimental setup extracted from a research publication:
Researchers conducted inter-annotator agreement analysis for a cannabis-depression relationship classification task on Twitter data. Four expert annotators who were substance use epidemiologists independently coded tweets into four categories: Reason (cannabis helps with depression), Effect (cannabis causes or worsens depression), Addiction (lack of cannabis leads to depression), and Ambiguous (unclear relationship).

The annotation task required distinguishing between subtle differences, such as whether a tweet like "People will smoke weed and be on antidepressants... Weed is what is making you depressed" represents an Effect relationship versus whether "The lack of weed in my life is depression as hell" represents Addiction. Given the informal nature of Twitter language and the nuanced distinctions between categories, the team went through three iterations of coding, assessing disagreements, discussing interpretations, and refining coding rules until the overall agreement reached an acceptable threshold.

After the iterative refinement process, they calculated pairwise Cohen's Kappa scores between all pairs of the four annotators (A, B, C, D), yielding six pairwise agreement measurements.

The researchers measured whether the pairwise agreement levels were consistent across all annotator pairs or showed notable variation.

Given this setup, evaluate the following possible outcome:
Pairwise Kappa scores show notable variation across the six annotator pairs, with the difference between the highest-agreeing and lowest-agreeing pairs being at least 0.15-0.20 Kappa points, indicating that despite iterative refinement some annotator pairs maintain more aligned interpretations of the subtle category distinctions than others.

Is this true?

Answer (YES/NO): NO